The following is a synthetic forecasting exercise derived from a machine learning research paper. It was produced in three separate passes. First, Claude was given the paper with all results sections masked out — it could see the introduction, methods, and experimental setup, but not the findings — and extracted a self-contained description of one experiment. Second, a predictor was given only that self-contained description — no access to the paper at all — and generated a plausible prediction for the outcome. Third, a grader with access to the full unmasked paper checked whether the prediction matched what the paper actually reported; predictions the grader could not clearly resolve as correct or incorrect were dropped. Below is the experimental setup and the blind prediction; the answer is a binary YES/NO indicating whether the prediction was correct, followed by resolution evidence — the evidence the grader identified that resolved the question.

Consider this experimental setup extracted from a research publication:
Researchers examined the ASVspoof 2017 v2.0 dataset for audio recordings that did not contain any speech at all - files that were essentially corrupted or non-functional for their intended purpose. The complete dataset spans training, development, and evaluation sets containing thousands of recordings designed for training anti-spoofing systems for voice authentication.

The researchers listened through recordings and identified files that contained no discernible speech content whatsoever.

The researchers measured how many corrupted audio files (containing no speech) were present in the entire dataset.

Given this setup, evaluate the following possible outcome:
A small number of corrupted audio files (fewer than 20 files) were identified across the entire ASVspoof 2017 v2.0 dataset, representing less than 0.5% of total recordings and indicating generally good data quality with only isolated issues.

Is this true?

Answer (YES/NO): YES